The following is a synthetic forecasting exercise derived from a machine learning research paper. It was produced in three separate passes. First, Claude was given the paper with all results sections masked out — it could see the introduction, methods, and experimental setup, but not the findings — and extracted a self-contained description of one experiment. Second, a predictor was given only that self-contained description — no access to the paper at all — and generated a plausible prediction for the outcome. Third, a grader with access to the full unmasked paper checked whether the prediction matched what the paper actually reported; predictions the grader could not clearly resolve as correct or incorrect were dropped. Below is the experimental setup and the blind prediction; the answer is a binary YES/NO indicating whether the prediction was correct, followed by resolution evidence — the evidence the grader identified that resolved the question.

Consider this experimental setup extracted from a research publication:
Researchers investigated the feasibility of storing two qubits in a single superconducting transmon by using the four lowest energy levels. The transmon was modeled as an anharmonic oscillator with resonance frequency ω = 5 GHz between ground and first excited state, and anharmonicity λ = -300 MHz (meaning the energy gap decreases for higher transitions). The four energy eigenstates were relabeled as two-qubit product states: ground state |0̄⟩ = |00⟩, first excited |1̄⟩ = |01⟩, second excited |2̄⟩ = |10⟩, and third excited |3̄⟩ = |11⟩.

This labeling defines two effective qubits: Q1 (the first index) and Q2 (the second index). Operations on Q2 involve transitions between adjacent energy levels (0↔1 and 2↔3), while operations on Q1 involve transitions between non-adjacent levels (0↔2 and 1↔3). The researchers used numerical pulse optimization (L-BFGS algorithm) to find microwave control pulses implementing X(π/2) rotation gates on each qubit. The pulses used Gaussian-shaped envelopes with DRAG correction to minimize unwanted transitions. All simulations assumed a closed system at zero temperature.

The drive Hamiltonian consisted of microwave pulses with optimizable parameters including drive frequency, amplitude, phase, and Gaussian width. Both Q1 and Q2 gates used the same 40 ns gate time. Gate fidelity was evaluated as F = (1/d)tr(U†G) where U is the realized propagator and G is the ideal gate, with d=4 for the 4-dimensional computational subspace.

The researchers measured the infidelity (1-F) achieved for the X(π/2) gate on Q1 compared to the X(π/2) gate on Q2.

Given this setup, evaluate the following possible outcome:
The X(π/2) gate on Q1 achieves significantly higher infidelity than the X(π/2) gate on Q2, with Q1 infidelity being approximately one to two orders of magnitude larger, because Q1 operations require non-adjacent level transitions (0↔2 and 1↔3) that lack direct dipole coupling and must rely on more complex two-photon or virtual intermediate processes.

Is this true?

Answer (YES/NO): NO